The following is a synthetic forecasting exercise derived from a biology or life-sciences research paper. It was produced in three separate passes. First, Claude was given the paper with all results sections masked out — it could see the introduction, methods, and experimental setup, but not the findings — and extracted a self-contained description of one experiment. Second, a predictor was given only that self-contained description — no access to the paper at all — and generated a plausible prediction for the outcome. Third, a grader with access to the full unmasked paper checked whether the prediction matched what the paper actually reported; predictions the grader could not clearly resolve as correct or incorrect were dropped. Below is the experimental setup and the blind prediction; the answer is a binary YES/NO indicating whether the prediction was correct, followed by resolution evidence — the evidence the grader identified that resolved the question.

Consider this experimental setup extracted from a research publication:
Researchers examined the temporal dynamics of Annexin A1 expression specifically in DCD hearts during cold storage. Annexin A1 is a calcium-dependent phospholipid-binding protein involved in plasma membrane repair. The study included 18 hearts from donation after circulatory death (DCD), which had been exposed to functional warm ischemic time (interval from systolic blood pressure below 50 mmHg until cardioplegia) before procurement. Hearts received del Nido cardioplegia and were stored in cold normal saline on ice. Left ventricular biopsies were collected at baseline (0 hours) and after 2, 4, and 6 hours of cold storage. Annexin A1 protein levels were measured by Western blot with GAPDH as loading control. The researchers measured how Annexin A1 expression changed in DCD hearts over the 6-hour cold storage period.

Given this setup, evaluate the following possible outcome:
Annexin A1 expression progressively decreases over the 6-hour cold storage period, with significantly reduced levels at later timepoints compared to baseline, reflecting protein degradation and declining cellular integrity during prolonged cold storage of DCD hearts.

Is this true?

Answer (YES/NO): YES